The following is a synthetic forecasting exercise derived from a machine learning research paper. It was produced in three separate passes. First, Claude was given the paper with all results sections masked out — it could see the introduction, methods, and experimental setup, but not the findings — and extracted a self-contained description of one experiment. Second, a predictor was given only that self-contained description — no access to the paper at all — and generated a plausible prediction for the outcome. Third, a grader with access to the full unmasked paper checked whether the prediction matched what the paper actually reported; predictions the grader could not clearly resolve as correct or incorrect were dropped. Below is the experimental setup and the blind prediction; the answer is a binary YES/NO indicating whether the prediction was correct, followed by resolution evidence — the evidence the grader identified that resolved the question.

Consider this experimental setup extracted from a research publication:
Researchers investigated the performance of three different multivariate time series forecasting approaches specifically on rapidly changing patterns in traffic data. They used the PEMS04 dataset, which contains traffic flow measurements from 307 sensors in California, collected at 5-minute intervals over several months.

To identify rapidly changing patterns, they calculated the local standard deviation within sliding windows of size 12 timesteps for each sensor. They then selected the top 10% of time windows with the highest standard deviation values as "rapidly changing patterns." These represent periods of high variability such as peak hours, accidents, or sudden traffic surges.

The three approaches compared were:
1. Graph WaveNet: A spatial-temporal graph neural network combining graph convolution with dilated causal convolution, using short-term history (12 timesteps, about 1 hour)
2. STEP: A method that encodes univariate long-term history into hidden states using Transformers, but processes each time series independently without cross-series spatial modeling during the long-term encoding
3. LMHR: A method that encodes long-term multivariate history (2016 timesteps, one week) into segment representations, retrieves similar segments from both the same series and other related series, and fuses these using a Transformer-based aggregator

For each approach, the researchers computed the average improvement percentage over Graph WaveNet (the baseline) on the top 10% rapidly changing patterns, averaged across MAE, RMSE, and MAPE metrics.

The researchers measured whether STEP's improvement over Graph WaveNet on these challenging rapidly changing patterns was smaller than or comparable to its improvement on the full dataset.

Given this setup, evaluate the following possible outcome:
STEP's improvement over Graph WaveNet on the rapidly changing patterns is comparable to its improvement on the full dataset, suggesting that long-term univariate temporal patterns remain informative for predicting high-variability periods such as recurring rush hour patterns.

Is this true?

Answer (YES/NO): NO